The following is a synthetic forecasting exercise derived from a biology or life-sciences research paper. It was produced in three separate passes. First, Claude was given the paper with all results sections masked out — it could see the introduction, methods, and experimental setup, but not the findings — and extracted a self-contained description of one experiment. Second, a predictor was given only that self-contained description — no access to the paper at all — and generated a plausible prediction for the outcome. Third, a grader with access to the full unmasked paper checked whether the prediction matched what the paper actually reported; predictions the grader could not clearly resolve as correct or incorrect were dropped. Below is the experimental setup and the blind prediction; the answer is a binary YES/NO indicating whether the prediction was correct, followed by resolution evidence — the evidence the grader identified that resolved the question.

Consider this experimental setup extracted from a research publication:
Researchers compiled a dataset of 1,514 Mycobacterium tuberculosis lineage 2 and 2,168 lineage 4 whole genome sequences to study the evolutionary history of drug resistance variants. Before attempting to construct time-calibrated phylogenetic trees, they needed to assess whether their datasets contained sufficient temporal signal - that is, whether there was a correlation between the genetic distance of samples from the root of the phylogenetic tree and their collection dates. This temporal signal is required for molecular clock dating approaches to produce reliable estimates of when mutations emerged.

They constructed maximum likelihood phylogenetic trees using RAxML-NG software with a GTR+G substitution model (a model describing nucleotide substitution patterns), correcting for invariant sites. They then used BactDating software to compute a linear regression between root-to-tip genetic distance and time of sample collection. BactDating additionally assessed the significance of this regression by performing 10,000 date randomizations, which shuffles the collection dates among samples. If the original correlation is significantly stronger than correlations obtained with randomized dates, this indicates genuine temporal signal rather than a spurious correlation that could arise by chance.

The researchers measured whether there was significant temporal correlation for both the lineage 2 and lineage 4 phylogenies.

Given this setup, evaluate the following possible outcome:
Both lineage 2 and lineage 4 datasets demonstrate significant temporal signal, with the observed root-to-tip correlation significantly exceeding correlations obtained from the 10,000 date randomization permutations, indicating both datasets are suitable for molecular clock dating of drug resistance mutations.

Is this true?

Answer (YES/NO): YES